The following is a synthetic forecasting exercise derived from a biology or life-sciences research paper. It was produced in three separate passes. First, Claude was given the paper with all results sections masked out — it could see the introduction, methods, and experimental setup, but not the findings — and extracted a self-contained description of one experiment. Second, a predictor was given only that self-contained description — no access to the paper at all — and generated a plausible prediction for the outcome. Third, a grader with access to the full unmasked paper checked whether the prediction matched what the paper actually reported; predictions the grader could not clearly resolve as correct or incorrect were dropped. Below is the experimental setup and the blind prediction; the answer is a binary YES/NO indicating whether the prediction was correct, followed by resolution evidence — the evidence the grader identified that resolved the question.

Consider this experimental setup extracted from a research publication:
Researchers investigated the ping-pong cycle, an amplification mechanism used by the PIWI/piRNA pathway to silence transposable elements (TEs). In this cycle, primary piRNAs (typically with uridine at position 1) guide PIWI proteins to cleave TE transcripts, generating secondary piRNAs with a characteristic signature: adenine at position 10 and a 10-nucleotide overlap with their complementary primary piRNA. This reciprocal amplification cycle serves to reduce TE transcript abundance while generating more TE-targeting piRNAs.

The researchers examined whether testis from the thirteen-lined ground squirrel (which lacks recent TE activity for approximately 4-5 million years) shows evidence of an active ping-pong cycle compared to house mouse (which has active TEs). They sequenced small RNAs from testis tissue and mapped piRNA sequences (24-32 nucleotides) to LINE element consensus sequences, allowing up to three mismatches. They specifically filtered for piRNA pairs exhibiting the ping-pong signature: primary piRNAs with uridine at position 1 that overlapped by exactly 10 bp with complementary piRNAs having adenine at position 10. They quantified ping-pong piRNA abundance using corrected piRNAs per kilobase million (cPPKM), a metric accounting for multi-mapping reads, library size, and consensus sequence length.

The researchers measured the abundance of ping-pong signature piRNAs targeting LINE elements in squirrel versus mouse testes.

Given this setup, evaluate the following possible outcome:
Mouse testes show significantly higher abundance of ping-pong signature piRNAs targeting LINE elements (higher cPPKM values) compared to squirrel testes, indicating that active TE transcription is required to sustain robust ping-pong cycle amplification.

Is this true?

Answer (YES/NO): NO